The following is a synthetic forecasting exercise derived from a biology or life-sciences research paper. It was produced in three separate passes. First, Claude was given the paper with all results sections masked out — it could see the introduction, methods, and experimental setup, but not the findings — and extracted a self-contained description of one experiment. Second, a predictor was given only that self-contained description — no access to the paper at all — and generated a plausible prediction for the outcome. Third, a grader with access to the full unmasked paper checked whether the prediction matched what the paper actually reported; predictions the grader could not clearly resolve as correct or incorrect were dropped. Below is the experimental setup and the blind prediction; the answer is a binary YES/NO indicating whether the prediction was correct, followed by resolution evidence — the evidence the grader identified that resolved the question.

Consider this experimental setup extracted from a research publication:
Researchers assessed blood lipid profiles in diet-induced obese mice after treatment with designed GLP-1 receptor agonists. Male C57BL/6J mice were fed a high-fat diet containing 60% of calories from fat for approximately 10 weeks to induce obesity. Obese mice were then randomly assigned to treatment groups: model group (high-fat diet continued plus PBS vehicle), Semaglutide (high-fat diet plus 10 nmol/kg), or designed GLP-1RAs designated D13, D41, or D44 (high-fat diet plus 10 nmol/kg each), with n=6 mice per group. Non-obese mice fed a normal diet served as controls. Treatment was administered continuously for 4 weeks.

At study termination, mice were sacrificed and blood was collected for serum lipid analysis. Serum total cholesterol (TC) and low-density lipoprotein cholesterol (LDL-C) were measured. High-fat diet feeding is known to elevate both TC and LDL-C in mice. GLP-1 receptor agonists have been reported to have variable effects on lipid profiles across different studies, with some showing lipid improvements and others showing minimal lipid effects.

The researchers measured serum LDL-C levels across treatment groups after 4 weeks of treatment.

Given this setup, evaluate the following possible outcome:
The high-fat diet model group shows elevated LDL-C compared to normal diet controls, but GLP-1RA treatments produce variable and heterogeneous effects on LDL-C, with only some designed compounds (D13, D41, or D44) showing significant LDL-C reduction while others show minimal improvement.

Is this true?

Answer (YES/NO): NO